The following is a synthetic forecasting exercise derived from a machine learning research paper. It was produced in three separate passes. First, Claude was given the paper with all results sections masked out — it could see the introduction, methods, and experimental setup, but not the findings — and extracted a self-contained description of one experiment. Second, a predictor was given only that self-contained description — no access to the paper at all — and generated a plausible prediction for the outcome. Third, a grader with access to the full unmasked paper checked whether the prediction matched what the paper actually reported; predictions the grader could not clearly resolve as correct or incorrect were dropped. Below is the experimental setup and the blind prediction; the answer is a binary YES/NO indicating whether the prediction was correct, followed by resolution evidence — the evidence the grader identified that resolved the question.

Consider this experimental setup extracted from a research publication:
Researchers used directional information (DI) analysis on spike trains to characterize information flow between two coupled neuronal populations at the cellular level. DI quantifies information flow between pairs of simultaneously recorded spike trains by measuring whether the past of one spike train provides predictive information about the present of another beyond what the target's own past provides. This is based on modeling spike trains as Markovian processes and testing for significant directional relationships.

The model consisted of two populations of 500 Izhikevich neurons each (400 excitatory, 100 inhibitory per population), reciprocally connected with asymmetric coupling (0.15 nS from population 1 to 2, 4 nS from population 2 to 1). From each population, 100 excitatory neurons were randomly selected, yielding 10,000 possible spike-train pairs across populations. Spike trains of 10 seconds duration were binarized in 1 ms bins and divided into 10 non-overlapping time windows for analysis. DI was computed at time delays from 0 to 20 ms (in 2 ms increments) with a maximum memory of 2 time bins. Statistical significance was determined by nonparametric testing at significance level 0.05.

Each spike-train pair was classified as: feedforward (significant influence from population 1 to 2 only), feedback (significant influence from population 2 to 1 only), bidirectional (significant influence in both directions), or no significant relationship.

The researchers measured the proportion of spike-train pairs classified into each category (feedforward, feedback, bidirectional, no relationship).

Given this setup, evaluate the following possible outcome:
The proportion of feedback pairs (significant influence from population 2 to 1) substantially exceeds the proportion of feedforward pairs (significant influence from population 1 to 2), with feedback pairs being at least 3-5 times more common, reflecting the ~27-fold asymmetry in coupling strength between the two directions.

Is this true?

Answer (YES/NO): NO